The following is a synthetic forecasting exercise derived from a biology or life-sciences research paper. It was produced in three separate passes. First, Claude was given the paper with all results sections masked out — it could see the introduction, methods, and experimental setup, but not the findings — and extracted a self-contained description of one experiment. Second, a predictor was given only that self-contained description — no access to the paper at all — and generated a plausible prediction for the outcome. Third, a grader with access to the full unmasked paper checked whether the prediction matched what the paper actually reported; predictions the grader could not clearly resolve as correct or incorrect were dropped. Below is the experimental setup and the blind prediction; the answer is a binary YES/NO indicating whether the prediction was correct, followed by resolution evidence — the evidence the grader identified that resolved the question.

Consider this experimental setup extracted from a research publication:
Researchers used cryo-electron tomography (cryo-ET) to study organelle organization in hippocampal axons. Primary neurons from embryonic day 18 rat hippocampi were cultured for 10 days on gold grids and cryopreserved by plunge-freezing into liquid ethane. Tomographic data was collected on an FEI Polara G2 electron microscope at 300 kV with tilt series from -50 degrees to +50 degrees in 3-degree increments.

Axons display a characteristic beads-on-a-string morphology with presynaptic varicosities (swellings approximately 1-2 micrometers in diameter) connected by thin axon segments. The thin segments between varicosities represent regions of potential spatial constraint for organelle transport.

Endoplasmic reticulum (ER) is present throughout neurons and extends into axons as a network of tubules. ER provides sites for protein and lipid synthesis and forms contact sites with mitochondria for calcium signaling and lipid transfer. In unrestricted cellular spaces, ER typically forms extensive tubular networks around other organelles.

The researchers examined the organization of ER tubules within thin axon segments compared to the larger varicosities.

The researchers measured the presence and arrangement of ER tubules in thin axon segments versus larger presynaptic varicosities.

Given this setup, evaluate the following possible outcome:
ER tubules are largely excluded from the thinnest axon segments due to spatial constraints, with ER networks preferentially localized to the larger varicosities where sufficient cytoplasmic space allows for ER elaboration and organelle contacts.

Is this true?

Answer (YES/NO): NO